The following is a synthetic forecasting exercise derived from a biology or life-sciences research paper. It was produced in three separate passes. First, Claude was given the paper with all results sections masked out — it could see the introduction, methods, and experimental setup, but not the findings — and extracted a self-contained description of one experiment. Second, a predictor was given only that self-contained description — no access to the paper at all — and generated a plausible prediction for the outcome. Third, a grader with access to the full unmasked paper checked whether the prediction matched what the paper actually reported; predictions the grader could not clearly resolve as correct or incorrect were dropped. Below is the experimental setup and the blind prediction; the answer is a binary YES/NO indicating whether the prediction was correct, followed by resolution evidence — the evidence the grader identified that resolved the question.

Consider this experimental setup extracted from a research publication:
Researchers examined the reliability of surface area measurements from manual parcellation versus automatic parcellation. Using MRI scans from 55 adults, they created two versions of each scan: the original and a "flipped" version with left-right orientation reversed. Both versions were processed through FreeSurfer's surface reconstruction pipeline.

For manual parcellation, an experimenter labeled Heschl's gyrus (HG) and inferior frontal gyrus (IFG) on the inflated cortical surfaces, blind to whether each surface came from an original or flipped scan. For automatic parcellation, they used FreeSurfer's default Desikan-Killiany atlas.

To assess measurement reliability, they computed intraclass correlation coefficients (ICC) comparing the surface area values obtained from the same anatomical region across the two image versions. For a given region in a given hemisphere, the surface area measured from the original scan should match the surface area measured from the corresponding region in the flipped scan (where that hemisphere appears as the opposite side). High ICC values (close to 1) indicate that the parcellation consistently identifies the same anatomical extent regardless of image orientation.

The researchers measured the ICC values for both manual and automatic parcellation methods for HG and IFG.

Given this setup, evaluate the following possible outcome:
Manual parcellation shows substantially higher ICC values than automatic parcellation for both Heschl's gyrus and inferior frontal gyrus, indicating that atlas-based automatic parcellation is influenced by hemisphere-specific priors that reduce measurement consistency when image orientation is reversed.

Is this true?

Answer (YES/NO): YES